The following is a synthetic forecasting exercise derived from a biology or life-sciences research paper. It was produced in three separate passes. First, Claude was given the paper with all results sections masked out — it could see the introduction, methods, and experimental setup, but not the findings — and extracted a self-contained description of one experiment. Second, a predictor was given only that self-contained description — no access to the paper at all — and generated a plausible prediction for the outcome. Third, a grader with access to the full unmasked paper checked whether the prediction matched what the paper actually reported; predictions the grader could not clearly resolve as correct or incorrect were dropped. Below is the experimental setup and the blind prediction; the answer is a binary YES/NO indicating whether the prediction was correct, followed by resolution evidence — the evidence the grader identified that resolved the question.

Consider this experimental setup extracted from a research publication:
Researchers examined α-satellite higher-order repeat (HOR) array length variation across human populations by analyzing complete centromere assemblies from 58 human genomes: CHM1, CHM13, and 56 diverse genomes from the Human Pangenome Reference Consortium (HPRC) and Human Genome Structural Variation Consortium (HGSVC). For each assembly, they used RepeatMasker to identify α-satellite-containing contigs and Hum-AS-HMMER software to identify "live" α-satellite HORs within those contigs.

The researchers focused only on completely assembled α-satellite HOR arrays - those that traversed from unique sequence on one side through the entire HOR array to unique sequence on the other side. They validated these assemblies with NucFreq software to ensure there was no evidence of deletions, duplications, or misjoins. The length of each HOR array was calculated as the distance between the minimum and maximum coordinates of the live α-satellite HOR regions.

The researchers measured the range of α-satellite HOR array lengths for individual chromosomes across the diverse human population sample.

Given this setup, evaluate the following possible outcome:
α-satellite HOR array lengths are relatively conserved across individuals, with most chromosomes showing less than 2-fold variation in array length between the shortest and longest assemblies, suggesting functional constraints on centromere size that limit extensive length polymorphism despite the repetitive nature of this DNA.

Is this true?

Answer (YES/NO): NO